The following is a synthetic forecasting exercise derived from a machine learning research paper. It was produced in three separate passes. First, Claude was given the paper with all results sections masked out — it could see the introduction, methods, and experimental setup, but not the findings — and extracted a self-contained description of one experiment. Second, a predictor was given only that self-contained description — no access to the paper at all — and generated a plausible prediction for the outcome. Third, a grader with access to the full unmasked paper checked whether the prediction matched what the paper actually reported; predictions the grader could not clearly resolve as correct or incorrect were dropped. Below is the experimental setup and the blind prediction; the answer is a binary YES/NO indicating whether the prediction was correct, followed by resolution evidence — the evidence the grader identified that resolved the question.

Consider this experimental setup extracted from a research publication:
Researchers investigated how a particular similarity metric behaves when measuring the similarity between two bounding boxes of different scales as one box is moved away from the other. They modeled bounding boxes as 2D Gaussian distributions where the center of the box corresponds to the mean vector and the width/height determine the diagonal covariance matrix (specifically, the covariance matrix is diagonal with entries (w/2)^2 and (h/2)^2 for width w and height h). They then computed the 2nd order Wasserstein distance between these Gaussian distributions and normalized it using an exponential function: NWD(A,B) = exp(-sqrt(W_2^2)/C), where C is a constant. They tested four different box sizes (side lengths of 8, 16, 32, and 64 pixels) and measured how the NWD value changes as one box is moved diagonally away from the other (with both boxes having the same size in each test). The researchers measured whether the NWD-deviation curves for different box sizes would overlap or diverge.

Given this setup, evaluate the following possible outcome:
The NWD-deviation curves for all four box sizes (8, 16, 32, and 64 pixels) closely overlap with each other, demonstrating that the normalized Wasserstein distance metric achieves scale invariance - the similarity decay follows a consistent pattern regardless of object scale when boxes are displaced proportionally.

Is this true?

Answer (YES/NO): YES